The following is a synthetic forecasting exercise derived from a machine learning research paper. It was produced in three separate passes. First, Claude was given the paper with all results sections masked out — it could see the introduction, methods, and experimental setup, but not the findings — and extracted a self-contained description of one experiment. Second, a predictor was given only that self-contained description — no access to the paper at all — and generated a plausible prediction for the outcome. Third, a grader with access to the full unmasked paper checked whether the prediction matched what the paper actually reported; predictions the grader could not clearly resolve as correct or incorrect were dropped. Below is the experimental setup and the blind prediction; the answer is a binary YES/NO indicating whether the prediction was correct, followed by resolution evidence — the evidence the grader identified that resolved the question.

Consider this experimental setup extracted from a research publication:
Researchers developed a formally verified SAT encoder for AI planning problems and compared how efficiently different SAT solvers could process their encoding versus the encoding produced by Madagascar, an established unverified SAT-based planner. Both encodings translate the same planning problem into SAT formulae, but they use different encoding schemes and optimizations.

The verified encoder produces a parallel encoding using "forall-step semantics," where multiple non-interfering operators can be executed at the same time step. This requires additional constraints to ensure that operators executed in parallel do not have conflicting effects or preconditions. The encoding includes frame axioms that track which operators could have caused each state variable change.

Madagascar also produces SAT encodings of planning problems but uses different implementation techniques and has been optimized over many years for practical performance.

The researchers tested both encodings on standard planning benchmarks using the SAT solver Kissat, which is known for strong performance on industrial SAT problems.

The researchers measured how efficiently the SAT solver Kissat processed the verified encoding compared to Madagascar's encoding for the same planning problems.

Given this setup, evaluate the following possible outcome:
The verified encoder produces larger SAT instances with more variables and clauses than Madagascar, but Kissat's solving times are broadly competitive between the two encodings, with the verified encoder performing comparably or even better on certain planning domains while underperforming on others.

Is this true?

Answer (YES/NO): NO